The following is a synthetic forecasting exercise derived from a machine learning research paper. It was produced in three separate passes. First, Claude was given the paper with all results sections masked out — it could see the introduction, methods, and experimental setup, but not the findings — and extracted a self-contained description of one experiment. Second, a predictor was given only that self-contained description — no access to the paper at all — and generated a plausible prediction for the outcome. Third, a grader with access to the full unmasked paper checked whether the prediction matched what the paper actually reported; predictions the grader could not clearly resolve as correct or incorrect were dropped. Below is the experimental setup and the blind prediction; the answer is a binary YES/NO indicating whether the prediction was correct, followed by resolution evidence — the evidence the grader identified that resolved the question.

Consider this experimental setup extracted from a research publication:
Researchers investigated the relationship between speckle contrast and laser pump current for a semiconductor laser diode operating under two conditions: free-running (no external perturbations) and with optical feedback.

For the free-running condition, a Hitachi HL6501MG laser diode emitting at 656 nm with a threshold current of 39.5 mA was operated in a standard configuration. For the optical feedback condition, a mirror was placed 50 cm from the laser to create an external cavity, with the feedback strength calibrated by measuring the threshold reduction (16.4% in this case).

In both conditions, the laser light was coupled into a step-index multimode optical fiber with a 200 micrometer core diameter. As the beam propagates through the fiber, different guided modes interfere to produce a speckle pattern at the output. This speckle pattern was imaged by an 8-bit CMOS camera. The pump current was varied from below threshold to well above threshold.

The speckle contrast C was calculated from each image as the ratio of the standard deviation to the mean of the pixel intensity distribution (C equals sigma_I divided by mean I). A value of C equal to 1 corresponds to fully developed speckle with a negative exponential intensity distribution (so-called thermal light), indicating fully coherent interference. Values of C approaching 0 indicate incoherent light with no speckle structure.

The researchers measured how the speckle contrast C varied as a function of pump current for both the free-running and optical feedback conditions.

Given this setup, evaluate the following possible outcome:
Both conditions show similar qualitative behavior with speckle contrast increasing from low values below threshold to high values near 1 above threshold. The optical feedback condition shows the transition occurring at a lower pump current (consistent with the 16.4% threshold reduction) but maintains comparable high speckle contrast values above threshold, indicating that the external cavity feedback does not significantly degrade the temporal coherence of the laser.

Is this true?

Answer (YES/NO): NO